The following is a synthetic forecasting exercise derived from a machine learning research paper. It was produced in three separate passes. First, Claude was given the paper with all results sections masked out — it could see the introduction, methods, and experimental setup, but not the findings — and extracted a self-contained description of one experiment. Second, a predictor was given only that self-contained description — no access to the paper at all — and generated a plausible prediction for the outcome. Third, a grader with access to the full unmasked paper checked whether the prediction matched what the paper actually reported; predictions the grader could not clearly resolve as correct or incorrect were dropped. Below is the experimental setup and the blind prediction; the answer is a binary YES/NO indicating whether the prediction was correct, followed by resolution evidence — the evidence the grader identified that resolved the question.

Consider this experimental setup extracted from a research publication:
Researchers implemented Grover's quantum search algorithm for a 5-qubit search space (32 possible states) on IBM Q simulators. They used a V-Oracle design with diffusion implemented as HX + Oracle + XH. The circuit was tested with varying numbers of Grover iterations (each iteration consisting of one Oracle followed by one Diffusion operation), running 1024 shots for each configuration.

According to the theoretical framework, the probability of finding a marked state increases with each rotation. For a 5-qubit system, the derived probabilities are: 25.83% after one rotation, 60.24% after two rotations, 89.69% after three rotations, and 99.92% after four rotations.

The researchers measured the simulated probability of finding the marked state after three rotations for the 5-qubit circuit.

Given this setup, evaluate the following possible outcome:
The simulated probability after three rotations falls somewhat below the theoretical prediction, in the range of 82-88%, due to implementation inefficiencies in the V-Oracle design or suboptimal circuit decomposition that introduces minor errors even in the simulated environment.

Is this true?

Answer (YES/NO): NO